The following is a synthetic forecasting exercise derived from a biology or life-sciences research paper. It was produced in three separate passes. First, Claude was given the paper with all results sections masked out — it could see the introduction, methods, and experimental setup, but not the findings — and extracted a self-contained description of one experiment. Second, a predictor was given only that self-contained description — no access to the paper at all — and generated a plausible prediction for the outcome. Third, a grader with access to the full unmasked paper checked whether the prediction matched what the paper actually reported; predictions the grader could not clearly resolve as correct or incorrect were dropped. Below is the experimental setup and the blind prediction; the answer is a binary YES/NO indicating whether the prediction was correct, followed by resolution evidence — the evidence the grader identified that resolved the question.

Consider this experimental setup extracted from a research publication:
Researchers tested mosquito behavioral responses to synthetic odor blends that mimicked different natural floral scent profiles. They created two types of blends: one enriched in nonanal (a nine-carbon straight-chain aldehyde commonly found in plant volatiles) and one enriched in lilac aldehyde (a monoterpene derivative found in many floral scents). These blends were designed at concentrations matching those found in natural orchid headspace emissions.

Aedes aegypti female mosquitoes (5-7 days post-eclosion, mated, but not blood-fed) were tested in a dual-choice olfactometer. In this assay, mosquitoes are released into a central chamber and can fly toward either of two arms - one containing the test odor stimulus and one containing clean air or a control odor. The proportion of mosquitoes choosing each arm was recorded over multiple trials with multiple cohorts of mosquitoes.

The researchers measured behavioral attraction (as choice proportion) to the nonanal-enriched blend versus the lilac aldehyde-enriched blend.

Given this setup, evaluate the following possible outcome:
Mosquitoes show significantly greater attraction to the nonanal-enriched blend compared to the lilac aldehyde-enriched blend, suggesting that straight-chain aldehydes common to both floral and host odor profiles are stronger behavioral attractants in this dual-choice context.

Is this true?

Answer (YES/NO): YES